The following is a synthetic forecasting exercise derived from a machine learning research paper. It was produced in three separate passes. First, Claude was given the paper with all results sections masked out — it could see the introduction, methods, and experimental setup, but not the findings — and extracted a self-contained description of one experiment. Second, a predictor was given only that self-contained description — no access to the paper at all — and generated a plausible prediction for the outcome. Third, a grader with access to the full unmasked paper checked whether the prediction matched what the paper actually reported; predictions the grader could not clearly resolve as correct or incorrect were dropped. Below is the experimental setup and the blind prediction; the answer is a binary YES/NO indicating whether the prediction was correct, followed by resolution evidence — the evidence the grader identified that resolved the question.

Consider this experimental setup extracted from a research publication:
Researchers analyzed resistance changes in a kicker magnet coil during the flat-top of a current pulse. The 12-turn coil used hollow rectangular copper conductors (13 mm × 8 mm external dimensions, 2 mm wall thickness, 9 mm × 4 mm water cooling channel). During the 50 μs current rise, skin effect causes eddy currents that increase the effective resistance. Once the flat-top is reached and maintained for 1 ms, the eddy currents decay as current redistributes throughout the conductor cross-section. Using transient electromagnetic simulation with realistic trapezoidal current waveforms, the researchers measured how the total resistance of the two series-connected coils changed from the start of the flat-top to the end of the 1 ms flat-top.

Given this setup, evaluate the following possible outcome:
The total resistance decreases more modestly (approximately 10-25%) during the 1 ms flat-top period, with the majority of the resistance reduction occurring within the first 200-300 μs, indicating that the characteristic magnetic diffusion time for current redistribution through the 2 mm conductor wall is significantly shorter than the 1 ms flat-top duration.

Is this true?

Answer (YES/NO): NO